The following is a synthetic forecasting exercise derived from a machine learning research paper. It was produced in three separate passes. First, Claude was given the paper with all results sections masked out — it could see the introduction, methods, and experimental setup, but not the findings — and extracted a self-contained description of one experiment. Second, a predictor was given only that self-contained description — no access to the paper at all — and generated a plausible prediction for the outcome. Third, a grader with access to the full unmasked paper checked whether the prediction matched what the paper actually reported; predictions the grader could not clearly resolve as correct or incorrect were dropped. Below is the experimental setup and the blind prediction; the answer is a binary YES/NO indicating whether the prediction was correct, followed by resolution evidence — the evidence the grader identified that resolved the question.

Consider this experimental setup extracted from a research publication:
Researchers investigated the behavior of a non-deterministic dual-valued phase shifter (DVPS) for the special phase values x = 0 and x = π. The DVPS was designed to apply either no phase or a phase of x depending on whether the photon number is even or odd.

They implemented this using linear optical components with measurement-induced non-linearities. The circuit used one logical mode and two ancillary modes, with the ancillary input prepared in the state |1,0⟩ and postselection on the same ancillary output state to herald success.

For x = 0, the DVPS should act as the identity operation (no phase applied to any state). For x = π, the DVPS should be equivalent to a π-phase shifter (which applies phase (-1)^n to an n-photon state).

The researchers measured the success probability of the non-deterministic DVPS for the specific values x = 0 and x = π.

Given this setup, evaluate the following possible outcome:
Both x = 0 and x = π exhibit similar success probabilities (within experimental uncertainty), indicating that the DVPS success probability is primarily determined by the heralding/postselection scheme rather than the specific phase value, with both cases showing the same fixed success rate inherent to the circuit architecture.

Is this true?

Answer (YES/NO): YES